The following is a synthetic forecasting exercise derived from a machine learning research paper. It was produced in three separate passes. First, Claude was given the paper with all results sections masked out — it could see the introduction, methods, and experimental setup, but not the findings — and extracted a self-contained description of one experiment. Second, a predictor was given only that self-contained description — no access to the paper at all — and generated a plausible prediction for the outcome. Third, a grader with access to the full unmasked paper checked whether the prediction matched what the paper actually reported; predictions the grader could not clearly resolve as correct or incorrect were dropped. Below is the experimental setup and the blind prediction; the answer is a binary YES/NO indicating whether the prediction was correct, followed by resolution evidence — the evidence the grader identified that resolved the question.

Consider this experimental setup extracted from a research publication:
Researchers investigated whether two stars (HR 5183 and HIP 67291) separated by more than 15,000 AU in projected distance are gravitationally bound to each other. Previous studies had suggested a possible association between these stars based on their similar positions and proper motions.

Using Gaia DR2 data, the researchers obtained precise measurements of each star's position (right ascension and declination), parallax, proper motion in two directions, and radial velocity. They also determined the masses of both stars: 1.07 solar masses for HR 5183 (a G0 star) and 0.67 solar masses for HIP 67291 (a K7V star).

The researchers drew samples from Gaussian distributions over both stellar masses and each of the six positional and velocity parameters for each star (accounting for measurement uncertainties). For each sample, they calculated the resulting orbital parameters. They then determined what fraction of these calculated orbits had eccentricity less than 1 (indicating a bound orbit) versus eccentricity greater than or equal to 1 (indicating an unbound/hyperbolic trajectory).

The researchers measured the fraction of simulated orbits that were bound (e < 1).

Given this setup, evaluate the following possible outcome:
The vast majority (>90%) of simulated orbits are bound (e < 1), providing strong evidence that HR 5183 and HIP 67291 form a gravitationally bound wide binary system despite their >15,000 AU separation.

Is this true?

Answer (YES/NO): NO